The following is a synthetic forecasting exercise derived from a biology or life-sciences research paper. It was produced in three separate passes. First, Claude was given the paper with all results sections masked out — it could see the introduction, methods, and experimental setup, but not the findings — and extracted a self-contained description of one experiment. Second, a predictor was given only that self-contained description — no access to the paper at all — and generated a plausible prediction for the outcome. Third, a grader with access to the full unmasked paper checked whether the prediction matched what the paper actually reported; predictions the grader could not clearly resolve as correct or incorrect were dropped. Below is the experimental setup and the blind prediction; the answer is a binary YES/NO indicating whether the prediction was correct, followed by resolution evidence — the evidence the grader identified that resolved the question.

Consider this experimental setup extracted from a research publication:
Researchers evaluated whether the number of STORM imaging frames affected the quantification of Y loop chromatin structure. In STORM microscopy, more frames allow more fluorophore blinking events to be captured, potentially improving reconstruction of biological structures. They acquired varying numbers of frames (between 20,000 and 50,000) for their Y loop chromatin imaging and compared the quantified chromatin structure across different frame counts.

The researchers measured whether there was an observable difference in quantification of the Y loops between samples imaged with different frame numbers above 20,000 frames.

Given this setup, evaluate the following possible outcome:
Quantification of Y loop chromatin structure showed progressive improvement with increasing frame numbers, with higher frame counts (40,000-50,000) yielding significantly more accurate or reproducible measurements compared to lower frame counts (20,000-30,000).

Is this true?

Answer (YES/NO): NO